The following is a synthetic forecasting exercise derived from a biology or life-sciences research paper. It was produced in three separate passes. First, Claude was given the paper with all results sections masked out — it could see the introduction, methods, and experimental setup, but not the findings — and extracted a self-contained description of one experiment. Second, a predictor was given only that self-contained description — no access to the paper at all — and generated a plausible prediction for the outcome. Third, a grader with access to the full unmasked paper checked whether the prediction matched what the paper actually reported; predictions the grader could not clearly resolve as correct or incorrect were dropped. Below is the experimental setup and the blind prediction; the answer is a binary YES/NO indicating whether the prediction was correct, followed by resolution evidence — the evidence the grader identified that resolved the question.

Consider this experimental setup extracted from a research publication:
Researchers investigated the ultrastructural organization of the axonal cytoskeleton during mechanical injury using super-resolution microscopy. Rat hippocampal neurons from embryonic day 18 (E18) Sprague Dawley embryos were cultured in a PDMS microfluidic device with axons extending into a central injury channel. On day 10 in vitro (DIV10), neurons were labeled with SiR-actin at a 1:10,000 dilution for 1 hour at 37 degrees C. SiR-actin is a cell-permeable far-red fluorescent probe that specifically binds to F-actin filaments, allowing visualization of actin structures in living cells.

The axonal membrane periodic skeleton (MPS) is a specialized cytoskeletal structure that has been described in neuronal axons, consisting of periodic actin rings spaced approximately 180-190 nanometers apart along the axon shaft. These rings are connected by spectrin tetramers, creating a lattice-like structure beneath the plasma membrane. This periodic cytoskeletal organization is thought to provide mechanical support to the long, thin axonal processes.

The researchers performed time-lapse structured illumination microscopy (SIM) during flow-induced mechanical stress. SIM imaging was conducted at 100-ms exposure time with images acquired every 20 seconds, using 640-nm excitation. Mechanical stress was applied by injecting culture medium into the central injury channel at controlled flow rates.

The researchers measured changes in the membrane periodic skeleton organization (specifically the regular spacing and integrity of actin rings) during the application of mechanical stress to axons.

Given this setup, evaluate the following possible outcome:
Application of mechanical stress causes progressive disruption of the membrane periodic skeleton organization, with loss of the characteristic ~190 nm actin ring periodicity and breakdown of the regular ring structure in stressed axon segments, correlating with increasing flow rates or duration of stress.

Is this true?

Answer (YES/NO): NO